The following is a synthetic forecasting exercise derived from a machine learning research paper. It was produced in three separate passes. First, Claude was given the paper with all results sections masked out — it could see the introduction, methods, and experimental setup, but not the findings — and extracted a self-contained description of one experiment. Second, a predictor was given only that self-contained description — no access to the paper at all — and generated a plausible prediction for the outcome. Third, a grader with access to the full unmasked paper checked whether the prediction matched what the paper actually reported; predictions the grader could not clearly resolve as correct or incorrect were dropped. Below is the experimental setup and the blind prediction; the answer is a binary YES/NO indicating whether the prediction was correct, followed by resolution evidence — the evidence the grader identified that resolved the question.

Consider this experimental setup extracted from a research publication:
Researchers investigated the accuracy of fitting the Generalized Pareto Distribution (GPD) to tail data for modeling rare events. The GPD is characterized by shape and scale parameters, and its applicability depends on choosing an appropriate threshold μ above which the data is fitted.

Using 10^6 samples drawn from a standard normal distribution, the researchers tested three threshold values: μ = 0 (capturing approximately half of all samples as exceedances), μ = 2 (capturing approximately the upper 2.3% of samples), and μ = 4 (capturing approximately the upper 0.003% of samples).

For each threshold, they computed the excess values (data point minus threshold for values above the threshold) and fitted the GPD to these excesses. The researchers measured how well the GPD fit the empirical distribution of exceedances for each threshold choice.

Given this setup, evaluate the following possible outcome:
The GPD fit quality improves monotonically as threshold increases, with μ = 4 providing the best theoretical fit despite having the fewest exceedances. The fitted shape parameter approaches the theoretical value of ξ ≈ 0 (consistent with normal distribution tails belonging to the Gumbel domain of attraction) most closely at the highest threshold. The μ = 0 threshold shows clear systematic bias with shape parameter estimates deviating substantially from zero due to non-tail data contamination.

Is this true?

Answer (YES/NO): NO